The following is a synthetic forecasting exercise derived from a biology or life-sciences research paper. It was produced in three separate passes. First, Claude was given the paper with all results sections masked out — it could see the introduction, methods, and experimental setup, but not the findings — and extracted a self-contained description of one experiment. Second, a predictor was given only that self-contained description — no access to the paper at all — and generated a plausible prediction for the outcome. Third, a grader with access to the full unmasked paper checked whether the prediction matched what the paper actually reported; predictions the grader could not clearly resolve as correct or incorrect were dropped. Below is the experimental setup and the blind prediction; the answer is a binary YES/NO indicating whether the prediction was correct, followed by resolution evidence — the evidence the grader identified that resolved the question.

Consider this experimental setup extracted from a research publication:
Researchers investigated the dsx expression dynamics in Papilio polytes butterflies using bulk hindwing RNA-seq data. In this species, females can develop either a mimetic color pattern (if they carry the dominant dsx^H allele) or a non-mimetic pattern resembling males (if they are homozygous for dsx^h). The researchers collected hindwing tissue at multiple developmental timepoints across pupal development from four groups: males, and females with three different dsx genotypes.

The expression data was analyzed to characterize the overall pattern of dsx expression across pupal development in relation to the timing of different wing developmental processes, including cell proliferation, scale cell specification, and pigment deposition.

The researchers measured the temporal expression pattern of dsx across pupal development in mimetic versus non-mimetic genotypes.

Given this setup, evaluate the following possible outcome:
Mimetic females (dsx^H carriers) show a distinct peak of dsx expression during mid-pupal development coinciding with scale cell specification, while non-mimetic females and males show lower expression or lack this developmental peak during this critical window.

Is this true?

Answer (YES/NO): NO